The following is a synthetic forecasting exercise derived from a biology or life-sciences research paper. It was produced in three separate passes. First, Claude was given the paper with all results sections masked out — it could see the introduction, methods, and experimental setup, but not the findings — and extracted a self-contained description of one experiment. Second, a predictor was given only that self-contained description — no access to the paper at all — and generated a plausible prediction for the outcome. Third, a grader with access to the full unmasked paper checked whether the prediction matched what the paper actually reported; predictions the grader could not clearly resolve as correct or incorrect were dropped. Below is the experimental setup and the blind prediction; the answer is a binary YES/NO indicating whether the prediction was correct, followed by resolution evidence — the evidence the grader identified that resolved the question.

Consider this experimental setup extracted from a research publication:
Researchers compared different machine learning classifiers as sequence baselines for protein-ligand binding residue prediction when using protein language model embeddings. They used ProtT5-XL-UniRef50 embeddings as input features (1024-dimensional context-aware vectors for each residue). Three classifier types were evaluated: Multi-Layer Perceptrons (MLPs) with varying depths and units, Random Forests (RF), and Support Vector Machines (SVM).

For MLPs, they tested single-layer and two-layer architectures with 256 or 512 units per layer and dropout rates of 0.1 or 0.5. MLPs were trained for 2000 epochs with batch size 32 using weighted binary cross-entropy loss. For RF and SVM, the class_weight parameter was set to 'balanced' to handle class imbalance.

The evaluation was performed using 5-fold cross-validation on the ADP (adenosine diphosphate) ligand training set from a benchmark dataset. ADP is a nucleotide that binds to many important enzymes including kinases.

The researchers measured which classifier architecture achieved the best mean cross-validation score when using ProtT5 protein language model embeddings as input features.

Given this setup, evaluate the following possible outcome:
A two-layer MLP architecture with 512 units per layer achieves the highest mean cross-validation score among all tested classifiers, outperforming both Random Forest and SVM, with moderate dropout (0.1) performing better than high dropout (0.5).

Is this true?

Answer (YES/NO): NO